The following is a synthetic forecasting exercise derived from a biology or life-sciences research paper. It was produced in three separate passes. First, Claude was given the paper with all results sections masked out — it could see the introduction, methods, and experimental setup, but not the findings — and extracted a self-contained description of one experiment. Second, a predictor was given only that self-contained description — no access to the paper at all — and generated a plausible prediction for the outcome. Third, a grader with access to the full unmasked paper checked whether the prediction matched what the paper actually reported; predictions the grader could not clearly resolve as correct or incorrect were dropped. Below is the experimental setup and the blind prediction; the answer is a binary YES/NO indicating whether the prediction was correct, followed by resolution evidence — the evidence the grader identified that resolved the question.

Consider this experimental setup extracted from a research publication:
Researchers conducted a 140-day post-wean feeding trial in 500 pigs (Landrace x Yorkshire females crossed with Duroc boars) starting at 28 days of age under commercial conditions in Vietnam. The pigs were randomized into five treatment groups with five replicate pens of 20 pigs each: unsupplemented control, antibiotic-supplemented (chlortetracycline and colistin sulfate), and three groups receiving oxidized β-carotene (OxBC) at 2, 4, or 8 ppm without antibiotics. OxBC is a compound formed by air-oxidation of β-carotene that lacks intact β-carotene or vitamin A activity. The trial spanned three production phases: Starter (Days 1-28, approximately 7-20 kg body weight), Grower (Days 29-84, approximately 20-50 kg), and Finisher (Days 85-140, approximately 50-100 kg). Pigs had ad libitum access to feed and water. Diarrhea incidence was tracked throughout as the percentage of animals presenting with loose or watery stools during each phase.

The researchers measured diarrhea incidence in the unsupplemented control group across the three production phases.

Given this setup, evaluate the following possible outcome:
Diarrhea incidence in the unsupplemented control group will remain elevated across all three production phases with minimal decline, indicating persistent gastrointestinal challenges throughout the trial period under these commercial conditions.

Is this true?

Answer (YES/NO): NO